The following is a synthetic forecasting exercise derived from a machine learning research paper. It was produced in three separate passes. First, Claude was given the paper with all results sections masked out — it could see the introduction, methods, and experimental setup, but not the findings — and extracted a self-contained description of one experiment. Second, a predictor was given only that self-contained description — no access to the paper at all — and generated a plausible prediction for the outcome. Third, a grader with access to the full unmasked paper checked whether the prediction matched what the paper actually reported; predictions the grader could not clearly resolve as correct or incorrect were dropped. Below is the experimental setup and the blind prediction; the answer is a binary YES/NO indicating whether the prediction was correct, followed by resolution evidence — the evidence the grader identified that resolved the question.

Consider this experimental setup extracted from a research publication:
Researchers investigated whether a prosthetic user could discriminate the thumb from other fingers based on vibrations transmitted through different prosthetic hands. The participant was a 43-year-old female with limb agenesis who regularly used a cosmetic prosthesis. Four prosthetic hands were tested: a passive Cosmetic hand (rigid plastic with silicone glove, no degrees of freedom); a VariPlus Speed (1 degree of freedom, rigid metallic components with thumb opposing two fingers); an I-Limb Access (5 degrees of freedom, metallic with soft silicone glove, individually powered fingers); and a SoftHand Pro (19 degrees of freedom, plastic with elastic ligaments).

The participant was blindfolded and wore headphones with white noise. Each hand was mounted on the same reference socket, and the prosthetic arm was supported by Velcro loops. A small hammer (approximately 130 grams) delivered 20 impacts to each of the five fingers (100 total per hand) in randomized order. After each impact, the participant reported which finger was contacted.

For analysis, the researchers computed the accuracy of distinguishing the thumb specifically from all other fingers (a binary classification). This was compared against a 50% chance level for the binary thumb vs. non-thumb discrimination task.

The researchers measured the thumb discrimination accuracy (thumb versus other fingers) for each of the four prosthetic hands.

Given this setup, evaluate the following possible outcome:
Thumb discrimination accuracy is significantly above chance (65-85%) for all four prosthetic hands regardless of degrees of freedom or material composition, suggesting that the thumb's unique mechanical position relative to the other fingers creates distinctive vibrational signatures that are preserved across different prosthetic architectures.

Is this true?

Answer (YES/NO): NO